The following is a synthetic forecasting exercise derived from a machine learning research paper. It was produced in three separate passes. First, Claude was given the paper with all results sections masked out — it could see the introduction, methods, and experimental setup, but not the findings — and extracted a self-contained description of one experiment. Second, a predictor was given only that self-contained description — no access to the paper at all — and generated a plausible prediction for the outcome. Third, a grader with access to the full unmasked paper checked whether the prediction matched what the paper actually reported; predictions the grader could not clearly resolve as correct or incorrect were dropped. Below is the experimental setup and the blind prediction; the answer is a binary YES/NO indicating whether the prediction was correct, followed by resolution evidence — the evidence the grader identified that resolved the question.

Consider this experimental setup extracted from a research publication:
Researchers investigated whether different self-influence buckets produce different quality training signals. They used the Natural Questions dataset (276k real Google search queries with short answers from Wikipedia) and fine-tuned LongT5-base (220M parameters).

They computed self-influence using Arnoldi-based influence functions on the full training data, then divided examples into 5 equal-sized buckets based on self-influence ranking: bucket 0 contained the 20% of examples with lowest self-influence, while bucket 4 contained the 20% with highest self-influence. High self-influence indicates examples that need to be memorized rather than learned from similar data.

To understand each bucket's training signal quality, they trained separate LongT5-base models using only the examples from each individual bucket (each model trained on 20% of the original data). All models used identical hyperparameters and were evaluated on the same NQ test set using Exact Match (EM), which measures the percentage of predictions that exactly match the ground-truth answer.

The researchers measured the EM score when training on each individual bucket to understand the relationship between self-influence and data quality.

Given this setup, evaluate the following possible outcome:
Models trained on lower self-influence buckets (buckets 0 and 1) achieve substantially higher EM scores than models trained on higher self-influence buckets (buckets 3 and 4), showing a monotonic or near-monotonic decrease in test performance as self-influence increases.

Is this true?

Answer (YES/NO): NO